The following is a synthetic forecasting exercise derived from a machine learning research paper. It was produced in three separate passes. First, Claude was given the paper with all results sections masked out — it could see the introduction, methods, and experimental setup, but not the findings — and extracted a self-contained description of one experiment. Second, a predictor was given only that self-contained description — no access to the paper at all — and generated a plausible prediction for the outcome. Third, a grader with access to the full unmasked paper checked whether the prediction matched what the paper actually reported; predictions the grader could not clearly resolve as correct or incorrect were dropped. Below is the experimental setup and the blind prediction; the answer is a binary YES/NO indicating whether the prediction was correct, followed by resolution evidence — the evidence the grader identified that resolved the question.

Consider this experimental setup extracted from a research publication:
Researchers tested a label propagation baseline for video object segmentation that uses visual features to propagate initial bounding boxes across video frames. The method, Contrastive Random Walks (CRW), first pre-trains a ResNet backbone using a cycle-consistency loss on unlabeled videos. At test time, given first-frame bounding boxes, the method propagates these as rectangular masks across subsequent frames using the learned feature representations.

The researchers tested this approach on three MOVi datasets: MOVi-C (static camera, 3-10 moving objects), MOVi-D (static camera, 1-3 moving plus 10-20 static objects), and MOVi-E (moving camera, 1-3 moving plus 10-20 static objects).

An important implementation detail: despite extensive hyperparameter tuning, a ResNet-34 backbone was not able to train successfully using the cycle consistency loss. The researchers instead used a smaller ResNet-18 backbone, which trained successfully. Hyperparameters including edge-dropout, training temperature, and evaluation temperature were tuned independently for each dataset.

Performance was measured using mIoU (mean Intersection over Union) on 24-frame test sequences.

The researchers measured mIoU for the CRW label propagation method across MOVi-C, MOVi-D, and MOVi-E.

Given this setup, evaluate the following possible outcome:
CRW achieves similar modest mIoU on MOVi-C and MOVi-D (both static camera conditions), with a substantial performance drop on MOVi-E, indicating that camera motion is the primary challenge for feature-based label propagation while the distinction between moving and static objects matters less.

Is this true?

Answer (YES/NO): NO